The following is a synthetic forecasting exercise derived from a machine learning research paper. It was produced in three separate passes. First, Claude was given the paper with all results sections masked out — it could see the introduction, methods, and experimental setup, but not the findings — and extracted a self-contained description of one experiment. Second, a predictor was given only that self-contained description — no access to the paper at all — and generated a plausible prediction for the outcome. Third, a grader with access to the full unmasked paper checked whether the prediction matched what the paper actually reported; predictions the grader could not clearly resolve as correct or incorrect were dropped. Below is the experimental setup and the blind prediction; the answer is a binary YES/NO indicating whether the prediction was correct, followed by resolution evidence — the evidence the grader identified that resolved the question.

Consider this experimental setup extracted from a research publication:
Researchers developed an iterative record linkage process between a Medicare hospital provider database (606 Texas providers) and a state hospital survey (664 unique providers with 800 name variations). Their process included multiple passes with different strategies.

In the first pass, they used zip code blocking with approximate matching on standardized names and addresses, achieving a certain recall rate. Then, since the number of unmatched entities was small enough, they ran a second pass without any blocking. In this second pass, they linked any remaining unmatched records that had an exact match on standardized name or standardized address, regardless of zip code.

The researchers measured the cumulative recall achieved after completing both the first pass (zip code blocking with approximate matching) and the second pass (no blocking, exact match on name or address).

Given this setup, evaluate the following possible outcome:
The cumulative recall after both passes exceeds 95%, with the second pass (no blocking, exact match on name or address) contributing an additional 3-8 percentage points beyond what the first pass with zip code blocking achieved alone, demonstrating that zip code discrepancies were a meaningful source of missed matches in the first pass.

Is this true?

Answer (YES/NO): NO